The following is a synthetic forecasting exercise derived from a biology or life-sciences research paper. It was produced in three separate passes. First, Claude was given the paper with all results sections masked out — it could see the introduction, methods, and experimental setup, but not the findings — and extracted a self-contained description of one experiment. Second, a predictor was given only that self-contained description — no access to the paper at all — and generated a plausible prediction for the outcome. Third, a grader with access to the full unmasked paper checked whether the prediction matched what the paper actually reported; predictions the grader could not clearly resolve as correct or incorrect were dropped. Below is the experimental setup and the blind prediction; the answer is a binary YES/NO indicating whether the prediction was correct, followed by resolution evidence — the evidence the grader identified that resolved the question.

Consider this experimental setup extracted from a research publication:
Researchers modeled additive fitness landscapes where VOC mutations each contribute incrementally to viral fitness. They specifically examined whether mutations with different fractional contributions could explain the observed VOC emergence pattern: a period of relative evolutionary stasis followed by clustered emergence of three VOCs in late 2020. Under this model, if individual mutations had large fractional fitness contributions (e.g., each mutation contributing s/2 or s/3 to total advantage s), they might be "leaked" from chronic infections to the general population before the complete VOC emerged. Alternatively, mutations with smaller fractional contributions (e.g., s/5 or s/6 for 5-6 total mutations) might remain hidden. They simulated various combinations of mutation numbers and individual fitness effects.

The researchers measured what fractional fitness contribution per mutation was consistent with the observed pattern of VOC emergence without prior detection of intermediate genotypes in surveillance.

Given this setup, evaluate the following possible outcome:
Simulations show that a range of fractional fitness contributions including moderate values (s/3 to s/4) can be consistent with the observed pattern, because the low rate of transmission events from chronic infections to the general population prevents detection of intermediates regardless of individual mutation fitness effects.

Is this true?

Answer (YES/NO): NO